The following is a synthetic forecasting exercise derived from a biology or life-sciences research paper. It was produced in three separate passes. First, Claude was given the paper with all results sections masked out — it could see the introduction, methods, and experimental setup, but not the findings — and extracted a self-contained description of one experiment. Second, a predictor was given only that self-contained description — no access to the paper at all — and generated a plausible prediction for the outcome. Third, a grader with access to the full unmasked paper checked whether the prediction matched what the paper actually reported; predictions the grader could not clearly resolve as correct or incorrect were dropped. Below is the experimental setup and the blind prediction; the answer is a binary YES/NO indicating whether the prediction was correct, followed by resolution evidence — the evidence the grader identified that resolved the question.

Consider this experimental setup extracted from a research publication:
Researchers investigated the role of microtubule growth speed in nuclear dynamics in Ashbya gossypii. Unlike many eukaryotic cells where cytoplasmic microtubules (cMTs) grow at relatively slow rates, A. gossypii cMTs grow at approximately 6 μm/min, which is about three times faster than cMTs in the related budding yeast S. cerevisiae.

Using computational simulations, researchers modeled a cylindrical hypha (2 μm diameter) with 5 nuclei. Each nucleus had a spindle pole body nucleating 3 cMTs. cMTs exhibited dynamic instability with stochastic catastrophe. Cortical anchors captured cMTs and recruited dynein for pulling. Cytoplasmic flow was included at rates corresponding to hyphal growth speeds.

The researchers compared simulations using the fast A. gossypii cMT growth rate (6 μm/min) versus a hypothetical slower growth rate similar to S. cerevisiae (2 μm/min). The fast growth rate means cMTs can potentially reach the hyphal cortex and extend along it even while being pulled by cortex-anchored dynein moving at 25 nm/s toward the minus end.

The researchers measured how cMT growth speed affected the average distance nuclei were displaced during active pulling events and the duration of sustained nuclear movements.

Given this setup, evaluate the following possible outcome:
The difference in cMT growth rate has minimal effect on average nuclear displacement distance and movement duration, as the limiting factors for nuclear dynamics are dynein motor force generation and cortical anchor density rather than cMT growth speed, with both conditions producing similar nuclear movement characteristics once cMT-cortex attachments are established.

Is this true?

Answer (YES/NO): NO